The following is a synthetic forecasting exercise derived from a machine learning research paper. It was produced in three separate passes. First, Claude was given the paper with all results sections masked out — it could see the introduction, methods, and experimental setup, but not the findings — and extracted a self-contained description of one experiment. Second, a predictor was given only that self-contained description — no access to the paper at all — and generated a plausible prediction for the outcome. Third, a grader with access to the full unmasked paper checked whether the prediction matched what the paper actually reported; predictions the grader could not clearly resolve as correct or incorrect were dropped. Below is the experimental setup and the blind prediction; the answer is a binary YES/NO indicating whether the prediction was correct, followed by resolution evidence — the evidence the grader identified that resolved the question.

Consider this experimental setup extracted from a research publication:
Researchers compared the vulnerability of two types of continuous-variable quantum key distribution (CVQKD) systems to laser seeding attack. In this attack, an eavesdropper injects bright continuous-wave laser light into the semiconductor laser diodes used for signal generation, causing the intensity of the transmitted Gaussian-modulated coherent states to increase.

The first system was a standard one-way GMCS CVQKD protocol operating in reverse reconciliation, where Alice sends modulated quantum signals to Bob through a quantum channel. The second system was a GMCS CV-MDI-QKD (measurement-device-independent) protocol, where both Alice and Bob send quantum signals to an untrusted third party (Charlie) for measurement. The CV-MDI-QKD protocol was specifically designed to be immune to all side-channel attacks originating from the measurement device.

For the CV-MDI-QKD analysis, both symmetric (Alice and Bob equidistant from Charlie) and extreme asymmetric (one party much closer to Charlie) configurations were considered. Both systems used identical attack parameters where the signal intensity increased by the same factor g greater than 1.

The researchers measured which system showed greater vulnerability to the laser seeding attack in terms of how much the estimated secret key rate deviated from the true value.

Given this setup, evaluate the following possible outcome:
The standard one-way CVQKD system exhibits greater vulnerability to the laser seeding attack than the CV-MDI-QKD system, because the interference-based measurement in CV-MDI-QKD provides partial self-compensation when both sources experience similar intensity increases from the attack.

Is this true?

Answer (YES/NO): NO